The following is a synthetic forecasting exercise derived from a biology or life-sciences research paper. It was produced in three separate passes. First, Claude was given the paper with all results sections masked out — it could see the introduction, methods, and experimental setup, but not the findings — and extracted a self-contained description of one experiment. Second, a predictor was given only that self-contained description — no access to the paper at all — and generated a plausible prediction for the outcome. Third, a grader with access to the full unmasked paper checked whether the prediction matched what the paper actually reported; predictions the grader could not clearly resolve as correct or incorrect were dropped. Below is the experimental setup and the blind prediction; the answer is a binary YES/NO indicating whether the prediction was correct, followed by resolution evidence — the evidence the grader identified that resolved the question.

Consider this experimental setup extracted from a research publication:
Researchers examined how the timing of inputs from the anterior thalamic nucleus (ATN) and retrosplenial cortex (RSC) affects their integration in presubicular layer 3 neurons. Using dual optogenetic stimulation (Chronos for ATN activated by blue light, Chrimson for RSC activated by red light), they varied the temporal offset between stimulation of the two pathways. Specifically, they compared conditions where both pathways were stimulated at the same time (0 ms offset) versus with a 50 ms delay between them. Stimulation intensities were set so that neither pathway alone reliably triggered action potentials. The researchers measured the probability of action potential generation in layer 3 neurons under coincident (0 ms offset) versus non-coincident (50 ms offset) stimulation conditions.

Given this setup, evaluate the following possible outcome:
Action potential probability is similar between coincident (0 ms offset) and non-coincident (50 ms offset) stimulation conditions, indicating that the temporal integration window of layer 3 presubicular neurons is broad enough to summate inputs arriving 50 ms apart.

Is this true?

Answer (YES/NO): NO